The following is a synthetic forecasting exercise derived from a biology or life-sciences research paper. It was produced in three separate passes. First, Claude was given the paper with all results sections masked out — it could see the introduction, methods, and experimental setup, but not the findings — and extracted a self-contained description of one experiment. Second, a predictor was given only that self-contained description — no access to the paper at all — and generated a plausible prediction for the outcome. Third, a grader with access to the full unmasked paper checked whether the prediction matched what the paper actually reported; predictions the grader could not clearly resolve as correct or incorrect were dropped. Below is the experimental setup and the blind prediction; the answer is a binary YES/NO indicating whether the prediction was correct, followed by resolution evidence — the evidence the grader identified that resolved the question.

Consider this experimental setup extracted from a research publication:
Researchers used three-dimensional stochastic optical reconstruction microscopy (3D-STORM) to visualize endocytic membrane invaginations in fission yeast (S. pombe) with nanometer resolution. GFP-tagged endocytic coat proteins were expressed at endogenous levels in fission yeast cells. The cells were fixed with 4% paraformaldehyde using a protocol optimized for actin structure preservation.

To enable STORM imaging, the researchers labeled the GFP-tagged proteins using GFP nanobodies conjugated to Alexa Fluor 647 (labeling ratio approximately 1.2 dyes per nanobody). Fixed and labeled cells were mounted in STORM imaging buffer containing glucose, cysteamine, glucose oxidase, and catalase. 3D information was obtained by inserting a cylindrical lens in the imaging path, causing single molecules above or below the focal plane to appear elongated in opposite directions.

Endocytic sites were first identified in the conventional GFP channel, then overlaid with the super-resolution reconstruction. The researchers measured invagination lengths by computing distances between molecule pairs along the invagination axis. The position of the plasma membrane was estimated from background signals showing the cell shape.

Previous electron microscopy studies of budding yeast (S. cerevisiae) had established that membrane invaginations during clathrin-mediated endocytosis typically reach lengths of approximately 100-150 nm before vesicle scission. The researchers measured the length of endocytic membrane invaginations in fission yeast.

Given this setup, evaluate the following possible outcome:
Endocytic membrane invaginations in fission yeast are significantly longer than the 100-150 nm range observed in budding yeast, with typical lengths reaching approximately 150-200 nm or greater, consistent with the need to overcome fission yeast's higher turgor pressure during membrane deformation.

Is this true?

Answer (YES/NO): YES